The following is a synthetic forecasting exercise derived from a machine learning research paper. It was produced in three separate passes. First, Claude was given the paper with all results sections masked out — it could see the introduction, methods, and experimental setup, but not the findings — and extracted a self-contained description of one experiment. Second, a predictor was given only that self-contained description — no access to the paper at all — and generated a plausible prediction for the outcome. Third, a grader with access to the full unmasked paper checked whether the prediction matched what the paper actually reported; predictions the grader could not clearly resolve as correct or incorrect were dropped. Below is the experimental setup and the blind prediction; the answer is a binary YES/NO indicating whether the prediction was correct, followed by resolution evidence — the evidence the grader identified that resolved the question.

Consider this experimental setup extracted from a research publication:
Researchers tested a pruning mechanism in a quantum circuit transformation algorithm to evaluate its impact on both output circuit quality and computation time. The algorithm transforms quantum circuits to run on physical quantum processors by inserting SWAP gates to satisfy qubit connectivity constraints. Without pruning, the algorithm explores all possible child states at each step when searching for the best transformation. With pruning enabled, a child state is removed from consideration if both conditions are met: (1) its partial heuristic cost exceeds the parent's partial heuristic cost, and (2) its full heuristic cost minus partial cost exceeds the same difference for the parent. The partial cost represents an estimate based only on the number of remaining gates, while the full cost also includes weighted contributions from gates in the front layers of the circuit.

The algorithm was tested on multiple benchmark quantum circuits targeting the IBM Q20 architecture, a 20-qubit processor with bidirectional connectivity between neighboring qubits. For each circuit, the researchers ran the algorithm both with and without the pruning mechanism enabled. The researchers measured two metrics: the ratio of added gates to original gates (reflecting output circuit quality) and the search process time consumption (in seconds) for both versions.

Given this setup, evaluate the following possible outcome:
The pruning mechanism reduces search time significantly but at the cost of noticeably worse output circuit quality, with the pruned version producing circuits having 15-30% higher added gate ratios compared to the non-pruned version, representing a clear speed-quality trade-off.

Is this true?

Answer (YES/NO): NO